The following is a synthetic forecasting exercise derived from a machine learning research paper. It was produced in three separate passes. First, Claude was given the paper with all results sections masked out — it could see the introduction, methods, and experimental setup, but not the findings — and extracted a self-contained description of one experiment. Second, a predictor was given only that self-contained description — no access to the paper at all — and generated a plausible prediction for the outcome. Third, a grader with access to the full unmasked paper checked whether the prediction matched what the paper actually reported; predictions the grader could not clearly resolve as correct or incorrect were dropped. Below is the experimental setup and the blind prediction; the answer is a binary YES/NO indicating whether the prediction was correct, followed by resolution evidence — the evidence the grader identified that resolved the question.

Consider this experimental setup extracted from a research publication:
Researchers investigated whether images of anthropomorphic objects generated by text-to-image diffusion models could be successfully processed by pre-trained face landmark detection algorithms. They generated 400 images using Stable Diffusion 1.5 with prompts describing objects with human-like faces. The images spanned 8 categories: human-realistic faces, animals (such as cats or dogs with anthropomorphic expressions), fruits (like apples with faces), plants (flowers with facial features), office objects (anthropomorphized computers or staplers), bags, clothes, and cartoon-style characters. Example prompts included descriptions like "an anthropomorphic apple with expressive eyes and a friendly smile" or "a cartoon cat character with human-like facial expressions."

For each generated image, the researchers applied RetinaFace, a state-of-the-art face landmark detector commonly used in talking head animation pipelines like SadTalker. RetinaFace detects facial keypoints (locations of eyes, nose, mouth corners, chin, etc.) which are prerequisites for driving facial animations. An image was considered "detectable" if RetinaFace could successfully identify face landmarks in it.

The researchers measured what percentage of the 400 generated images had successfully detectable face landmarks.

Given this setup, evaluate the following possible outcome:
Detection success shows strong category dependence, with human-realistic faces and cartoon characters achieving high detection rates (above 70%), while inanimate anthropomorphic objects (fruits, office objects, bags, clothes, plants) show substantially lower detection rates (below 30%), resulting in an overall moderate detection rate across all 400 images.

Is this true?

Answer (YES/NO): NO